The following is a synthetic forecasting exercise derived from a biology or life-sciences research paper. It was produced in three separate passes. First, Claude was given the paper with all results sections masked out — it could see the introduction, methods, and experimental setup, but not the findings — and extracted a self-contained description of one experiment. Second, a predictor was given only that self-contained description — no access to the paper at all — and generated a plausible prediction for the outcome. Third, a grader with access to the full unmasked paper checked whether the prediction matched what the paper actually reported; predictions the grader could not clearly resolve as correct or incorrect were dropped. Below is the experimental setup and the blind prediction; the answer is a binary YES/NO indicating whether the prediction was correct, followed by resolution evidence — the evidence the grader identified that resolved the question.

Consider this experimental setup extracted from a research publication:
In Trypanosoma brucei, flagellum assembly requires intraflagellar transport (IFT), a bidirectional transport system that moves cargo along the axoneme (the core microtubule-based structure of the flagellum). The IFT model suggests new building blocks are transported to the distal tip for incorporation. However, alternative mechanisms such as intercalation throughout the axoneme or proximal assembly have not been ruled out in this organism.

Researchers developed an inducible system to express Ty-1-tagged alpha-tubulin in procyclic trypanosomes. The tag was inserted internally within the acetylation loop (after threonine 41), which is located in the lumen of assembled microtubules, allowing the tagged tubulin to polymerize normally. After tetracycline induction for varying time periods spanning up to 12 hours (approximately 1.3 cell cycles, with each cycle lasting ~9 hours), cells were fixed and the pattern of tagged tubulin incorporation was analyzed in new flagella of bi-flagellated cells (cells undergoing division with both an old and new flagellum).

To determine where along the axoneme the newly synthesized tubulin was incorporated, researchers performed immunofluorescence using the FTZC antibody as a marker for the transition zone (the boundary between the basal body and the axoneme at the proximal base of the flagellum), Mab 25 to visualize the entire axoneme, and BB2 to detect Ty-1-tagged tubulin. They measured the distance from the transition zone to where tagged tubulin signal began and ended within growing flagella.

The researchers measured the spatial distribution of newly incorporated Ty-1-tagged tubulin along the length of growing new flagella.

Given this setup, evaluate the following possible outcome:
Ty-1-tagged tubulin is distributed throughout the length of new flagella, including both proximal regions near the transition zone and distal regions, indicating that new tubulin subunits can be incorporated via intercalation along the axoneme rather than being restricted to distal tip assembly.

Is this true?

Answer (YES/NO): NO